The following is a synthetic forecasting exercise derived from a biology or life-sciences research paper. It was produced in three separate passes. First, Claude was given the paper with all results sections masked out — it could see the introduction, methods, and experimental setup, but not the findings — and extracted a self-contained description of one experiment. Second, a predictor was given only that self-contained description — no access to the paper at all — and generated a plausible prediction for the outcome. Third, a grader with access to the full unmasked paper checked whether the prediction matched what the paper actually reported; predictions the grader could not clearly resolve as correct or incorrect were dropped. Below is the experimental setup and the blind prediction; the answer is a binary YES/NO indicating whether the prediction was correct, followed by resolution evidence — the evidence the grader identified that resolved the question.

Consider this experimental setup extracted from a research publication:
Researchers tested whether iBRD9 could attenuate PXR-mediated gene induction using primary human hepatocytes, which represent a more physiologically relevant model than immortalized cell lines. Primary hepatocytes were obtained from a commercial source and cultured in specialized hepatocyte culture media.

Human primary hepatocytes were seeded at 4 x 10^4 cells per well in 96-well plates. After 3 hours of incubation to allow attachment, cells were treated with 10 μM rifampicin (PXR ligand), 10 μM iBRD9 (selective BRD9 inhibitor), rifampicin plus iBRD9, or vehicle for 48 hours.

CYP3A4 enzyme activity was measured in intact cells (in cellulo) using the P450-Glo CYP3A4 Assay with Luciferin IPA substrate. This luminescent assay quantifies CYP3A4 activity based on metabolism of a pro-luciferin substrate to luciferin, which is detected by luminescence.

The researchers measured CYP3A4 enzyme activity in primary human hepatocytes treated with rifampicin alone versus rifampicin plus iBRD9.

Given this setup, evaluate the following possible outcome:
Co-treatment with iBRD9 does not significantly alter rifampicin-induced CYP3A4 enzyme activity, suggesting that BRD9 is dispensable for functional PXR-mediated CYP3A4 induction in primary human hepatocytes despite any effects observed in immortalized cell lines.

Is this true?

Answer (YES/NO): NO